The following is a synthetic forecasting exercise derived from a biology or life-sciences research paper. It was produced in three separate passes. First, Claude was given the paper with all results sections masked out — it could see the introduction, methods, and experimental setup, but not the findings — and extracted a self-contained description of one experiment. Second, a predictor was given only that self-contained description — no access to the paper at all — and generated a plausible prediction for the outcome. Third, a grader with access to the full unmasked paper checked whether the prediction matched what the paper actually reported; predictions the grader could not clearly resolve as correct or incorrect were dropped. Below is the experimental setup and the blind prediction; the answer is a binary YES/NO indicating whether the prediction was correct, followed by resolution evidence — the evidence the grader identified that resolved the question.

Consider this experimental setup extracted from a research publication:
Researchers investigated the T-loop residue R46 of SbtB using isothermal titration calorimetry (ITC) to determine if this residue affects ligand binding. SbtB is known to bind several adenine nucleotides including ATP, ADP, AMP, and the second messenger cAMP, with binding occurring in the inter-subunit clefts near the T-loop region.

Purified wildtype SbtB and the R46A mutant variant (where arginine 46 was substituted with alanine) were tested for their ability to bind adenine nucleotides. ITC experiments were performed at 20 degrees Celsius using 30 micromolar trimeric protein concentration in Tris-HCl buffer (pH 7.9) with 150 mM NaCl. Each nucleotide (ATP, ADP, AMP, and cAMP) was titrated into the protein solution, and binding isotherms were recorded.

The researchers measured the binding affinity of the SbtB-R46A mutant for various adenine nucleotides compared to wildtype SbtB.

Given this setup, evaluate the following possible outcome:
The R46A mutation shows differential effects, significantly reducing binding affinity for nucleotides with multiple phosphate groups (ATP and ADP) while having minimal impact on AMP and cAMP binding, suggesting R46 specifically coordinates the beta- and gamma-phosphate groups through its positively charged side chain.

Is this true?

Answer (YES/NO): YES